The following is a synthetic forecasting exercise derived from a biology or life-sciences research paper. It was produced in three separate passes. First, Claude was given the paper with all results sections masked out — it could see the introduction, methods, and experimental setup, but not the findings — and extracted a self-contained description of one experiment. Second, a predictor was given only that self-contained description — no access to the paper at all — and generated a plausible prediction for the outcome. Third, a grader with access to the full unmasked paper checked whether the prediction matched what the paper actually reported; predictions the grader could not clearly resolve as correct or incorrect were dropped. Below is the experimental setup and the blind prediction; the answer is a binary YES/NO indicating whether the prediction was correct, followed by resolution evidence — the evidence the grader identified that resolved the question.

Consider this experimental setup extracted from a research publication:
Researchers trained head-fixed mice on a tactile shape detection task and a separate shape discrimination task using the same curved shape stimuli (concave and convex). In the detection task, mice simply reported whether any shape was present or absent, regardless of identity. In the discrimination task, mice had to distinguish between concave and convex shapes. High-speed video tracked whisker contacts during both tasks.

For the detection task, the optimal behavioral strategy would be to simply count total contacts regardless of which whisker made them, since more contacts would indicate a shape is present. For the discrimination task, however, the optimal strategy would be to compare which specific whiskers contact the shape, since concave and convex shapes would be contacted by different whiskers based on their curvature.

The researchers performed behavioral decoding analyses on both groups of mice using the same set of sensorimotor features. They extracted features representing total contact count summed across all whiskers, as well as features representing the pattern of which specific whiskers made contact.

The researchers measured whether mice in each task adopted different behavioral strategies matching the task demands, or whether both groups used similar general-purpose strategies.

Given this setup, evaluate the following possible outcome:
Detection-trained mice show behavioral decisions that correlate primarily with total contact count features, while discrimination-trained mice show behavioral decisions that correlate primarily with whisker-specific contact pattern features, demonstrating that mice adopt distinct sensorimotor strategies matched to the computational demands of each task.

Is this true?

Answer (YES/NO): YES